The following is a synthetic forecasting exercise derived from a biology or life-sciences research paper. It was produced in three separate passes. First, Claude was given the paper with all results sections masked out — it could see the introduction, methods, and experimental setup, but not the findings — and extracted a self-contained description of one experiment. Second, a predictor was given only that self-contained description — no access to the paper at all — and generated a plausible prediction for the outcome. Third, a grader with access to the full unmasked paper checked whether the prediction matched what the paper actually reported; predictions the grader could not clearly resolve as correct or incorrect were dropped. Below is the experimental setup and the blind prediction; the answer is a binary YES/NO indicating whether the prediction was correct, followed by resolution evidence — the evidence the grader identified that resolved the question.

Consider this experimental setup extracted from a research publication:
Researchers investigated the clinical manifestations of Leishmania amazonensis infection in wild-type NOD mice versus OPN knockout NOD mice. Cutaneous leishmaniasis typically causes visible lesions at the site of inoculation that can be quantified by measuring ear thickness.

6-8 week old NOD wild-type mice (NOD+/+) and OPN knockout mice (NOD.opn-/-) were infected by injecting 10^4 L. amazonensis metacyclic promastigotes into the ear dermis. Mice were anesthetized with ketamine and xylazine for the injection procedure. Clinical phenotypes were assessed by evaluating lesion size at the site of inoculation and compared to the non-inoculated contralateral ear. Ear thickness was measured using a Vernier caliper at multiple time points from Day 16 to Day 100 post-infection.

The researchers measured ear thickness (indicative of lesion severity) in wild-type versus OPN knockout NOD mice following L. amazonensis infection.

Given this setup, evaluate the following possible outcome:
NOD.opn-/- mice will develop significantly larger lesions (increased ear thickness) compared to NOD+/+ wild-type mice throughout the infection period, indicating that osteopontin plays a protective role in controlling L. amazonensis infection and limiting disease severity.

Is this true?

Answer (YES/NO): NO